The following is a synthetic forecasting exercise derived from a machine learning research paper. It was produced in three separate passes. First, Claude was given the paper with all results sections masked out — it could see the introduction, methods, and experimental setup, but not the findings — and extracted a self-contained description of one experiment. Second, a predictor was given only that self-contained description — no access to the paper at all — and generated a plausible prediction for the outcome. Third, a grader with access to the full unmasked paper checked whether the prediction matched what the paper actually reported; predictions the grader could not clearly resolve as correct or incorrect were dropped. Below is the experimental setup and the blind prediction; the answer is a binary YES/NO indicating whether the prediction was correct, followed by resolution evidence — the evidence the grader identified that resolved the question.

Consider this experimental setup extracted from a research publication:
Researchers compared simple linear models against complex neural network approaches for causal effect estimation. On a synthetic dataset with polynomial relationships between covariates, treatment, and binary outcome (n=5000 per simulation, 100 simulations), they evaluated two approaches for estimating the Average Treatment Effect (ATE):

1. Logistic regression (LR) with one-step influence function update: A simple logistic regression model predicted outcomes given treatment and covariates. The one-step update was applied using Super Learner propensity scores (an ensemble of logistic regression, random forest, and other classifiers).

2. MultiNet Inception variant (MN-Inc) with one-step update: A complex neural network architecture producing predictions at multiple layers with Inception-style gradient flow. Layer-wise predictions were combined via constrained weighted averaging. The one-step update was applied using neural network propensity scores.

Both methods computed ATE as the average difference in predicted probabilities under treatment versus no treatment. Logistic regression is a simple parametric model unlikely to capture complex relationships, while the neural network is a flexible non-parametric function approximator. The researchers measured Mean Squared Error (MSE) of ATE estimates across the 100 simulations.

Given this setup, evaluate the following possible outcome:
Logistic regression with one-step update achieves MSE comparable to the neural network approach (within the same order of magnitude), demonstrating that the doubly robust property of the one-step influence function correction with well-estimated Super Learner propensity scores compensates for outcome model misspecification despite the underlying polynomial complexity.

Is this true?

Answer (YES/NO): YES